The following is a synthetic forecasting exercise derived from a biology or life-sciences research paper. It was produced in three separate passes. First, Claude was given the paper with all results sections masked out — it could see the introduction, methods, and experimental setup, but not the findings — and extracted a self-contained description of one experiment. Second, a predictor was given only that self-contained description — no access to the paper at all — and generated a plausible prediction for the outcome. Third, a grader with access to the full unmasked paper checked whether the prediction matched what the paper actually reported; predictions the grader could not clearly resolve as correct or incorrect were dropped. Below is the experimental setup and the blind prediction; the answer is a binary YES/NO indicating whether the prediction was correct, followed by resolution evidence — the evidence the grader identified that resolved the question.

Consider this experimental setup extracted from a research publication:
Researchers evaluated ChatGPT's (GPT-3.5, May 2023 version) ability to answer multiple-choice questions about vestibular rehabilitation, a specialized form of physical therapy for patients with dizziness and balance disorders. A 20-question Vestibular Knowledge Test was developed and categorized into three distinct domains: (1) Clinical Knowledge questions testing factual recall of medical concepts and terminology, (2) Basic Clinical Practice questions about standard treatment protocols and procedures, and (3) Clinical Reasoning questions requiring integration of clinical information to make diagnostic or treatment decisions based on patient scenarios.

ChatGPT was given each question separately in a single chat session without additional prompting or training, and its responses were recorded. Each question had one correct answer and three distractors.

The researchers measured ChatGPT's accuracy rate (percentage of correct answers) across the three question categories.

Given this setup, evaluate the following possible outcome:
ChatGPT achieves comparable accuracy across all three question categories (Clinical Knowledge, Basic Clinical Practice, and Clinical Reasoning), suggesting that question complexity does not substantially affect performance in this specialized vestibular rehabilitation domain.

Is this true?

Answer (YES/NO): NO